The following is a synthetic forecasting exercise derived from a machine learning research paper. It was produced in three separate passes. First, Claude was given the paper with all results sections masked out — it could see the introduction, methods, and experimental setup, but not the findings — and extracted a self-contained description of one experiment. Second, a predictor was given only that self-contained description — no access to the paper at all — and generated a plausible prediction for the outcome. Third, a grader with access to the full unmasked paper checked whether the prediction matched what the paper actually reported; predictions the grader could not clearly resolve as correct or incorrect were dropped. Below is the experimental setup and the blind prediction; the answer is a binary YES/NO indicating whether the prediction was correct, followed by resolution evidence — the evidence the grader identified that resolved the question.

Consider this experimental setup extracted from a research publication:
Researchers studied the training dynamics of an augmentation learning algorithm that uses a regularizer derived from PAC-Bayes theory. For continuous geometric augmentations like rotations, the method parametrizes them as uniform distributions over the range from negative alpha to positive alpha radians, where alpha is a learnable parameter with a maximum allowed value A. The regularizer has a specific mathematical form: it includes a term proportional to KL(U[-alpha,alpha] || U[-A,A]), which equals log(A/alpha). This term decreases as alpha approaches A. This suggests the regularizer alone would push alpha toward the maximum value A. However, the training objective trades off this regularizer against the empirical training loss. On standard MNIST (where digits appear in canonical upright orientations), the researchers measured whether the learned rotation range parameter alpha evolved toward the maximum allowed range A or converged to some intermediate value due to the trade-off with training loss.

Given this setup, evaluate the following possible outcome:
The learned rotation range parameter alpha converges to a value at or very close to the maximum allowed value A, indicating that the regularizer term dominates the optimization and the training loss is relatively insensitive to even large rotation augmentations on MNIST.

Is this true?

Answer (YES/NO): NO